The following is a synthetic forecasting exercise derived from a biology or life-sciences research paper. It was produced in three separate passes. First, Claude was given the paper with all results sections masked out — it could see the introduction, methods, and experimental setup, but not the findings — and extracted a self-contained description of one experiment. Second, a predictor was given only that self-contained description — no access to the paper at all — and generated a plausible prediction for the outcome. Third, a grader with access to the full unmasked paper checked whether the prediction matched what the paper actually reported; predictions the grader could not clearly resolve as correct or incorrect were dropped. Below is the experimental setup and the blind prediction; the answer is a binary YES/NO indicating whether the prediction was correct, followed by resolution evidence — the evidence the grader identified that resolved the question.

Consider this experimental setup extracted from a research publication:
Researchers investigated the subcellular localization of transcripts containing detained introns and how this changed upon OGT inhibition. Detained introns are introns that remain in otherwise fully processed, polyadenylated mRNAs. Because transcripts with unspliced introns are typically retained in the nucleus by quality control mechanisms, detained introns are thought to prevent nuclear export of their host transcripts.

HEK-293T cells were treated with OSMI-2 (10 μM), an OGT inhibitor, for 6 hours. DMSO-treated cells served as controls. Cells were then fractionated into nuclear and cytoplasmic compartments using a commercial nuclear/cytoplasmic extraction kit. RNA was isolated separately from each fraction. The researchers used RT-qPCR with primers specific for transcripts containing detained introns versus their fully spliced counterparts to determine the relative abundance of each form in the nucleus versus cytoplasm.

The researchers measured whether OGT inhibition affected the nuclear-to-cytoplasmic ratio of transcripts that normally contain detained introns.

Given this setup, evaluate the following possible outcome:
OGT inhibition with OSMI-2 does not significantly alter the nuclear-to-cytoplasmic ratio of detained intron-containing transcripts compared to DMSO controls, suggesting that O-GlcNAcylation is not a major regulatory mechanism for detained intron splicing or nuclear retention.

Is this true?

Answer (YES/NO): NO